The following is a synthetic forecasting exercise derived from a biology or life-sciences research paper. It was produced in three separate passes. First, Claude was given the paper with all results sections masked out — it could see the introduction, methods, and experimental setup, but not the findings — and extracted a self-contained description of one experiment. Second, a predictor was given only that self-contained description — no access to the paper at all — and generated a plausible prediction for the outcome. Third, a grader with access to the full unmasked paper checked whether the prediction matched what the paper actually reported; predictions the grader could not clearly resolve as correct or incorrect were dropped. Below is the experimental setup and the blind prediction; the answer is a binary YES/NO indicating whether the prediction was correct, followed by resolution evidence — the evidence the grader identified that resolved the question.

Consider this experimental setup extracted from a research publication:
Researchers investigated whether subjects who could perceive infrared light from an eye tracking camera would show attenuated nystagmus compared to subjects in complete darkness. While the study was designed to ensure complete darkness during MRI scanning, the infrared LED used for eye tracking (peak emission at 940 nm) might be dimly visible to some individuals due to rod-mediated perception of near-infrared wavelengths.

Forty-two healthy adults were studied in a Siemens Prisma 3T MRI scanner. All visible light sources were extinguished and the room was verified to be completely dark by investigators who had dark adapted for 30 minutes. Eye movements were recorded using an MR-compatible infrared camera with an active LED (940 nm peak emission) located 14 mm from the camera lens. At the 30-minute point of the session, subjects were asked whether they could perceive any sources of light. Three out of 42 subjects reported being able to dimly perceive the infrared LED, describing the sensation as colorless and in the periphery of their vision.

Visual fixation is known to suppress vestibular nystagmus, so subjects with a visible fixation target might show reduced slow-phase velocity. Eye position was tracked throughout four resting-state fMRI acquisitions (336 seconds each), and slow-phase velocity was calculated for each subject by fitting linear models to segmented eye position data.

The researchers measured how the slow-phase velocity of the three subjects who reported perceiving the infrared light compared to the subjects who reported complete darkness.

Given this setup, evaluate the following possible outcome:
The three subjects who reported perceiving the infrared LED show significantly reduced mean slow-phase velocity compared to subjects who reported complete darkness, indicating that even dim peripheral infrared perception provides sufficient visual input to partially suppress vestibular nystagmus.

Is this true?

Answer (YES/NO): NO